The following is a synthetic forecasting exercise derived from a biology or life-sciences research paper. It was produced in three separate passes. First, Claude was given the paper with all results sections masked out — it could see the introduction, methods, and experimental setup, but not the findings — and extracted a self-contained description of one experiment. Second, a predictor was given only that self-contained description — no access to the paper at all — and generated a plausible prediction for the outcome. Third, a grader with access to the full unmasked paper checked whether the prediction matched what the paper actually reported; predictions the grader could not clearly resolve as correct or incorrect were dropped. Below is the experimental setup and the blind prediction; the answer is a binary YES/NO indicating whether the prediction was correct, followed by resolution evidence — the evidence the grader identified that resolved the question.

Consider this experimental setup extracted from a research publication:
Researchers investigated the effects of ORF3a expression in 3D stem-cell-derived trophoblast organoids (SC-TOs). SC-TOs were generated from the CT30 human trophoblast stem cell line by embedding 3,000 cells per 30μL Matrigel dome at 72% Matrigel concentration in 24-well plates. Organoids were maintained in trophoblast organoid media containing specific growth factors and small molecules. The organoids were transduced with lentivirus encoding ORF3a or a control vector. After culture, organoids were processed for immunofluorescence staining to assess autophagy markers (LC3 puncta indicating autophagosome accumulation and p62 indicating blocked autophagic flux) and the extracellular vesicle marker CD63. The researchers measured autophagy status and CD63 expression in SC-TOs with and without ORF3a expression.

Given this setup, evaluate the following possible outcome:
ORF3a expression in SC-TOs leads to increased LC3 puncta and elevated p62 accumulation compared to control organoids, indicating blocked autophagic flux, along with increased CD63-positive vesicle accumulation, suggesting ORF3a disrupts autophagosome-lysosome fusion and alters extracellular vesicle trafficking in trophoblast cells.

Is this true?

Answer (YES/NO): NO